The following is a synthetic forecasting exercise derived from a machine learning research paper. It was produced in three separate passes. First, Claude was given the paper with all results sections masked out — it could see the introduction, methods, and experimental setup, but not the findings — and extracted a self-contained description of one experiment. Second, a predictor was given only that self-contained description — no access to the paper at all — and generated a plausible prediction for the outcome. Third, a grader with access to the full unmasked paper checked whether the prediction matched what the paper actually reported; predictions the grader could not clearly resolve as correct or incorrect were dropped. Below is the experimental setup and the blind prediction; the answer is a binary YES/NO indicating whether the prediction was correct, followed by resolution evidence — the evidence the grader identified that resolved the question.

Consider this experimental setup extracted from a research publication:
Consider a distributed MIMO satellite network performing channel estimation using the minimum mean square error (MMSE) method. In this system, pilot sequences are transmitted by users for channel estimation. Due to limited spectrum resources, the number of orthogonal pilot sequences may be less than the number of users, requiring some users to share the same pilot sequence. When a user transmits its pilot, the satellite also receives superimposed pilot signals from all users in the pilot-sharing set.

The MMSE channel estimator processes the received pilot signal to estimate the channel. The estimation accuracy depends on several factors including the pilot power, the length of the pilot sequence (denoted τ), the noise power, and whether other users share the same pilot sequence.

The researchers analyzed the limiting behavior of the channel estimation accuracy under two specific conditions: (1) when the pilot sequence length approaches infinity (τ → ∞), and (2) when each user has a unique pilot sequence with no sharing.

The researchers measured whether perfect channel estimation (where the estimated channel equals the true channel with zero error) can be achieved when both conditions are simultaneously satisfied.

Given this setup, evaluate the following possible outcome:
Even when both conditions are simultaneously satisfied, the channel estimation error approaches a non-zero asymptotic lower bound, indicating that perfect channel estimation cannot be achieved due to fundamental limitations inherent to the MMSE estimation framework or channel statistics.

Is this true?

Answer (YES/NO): NO